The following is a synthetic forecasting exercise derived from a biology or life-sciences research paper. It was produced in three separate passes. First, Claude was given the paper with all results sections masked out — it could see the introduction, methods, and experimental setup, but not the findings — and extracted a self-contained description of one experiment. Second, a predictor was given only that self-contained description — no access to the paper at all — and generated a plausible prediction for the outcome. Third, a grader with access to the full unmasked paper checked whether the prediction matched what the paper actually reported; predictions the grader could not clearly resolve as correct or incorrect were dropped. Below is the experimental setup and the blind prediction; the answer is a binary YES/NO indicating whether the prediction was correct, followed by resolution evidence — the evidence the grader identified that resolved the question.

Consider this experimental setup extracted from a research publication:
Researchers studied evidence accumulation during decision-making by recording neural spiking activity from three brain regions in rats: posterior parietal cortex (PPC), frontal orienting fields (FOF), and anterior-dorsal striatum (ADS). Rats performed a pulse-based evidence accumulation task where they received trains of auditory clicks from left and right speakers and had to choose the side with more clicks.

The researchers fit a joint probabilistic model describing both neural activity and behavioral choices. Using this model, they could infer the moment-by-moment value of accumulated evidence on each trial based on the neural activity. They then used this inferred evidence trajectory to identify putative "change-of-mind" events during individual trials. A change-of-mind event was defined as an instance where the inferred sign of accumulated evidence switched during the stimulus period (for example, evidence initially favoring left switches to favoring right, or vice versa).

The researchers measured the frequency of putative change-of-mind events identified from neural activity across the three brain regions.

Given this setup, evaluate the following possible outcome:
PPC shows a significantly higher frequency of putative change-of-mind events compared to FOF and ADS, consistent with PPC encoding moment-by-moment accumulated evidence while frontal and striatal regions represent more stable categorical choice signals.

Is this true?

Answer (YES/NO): NO